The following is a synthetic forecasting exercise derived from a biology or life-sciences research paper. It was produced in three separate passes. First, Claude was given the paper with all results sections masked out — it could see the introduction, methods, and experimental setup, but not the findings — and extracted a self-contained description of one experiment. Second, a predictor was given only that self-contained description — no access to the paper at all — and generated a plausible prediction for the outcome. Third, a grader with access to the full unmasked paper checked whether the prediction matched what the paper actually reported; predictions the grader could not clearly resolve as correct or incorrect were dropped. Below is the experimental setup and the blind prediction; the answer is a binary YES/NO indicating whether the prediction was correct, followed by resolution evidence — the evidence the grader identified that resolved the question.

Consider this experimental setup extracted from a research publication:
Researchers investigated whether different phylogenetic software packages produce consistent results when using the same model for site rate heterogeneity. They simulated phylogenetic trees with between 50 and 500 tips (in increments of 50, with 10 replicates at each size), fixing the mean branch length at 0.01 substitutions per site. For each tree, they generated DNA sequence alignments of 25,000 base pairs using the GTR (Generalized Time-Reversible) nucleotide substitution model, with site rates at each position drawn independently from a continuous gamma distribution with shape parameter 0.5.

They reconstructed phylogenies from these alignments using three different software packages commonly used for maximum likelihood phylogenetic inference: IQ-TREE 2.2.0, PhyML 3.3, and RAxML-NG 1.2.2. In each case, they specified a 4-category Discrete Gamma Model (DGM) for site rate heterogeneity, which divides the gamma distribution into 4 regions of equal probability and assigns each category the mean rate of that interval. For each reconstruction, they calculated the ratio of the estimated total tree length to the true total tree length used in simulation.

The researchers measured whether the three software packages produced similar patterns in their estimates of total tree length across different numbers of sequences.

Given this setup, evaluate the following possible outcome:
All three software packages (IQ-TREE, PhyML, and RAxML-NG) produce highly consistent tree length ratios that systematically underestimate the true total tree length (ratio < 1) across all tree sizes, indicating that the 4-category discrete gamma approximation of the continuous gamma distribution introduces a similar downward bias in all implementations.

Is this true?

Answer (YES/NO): NO